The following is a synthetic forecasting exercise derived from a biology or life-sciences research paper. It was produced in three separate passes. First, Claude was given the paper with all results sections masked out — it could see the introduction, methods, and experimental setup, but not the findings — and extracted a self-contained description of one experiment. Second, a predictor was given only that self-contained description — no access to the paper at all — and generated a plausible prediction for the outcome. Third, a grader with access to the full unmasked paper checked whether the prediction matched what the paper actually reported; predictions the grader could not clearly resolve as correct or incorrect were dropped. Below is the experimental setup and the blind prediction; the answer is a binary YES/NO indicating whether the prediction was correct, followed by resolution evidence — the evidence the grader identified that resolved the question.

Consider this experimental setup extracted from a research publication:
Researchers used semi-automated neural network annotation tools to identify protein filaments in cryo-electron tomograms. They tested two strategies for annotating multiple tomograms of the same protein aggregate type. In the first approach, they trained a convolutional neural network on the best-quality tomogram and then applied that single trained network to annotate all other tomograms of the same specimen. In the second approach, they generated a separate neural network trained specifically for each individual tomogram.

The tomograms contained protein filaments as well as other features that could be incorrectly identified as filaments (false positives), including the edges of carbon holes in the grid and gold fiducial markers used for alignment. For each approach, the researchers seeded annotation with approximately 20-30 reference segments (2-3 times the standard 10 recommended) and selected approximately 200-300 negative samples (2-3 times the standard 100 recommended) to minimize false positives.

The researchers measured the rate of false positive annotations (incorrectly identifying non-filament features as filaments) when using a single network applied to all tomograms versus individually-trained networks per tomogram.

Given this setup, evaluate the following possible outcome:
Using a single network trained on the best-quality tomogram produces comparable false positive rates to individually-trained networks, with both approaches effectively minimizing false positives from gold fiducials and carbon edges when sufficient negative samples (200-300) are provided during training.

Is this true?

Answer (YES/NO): NO